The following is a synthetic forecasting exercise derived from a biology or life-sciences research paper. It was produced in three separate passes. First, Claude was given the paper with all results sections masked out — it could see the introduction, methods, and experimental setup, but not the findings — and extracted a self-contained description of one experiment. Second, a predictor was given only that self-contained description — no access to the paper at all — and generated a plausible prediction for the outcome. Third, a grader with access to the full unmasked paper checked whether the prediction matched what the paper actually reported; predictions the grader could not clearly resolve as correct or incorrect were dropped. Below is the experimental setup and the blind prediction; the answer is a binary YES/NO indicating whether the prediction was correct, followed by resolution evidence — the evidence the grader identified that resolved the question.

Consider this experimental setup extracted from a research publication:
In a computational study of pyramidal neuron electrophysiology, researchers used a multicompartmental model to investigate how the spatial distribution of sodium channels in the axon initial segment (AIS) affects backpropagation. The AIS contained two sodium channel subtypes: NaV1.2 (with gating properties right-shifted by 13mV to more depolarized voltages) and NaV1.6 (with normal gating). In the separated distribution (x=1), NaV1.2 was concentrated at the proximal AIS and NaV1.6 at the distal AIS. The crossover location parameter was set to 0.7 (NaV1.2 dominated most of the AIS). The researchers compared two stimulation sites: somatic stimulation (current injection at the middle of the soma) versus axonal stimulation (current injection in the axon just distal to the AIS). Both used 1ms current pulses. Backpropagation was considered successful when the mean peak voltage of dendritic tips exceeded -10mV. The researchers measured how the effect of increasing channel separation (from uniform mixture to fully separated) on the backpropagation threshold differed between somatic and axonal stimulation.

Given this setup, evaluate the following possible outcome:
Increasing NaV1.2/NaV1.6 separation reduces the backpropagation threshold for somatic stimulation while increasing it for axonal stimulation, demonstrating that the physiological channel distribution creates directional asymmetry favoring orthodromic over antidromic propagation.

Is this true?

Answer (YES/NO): NO